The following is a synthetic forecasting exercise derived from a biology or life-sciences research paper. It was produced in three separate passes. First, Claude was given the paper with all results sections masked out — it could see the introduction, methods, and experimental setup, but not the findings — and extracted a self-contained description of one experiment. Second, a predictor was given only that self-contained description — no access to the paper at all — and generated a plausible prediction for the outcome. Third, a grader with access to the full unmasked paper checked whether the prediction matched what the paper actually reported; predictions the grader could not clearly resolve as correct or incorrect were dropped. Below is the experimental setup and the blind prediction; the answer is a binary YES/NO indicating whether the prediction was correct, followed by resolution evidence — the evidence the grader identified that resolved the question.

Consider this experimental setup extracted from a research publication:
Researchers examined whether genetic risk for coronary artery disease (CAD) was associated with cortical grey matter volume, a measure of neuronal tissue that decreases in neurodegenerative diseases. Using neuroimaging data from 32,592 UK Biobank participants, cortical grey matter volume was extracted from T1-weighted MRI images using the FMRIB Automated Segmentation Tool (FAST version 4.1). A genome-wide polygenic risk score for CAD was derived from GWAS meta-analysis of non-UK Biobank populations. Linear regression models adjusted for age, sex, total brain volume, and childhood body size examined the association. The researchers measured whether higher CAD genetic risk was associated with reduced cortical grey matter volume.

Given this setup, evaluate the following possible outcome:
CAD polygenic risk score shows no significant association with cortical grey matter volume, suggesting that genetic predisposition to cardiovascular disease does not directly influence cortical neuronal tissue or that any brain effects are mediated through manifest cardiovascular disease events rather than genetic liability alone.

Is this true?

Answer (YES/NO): YES